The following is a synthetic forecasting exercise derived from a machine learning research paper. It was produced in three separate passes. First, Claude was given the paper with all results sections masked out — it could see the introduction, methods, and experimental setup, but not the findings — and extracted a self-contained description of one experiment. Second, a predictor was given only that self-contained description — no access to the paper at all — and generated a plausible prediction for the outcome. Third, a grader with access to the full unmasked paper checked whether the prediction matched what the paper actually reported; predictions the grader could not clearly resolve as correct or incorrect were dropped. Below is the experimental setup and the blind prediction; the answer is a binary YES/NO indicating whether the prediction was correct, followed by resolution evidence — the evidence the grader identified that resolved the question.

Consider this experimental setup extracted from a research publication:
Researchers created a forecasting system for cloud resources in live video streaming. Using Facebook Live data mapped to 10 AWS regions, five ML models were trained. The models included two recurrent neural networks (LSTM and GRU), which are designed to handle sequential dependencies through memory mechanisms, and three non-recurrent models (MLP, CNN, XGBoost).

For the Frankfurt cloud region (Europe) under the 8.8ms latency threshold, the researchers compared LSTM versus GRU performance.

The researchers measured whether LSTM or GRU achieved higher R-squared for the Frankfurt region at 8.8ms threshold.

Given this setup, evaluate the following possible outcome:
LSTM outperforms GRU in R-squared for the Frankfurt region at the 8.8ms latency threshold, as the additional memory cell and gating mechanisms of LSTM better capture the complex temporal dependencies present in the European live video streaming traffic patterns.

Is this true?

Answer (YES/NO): NO